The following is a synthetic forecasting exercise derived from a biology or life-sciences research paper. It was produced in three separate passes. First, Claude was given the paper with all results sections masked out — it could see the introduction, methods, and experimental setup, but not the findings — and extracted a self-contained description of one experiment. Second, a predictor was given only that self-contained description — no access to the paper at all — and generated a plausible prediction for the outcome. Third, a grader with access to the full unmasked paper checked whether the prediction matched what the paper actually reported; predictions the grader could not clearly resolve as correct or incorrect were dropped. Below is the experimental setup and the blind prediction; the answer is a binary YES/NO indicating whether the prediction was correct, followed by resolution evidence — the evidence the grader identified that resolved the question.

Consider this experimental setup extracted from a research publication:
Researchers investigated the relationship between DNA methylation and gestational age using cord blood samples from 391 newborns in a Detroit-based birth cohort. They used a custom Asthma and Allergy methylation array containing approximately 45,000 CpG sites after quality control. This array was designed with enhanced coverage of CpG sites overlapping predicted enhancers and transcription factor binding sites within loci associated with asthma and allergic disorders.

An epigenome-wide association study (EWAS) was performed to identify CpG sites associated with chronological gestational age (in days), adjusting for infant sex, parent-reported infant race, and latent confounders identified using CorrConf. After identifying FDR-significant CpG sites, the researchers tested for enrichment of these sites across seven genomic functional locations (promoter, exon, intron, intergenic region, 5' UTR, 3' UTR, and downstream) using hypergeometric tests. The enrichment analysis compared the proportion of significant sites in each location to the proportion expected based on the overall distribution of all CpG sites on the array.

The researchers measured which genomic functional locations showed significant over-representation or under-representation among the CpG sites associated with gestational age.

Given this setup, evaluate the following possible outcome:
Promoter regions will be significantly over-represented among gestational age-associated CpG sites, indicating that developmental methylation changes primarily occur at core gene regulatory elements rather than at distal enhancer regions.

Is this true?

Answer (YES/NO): NO